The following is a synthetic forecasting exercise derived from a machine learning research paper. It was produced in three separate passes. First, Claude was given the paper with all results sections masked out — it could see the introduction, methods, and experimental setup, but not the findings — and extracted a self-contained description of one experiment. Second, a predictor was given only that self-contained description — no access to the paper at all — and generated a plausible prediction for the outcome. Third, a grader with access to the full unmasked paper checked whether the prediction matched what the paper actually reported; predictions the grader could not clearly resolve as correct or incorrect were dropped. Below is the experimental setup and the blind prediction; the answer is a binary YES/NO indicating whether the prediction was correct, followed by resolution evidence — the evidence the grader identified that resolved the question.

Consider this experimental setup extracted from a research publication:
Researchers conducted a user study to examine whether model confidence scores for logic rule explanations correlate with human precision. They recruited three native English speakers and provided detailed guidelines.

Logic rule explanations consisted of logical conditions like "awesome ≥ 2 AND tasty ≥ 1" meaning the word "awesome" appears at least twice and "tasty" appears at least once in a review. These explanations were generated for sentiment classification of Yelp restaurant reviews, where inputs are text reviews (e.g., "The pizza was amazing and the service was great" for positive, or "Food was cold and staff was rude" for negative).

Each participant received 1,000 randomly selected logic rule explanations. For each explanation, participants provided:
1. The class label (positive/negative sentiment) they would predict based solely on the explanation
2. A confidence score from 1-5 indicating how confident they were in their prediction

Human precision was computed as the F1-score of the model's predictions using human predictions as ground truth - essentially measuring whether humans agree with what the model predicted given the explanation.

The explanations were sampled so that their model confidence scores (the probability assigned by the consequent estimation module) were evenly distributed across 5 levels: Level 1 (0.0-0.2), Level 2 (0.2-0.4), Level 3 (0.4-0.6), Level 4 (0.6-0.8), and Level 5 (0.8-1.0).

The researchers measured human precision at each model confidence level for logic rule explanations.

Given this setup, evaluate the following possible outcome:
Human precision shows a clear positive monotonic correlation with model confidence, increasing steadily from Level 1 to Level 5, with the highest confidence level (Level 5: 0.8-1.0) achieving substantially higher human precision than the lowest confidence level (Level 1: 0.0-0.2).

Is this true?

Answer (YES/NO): NO